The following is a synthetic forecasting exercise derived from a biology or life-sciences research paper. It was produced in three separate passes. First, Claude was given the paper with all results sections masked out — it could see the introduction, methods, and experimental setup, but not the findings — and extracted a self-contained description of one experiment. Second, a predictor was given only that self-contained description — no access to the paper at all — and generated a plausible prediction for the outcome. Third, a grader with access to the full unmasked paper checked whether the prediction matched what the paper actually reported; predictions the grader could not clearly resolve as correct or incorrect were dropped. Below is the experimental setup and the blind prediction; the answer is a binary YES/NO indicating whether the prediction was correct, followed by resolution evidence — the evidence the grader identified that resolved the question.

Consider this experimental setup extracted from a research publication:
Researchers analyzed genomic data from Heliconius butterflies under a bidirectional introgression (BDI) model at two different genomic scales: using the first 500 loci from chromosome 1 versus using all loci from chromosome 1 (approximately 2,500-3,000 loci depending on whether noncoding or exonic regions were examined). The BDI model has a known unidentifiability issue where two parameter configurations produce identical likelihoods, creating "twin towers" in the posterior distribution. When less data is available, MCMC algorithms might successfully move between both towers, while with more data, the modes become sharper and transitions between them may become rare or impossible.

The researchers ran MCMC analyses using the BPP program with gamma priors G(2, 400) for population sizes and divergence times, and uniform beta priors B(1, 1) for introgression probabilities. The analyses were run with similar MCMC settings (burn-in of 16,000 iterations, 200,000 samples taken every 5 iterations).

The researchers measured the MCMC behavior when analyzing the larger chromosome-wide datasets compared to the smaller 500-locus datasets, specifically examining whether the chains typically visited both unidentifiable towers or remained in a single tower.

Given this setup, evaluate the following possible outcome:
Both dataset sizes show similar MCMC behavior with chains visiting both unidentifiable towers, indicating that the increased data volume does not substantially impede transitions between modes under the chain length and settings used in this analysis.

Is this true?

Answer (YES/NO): NO